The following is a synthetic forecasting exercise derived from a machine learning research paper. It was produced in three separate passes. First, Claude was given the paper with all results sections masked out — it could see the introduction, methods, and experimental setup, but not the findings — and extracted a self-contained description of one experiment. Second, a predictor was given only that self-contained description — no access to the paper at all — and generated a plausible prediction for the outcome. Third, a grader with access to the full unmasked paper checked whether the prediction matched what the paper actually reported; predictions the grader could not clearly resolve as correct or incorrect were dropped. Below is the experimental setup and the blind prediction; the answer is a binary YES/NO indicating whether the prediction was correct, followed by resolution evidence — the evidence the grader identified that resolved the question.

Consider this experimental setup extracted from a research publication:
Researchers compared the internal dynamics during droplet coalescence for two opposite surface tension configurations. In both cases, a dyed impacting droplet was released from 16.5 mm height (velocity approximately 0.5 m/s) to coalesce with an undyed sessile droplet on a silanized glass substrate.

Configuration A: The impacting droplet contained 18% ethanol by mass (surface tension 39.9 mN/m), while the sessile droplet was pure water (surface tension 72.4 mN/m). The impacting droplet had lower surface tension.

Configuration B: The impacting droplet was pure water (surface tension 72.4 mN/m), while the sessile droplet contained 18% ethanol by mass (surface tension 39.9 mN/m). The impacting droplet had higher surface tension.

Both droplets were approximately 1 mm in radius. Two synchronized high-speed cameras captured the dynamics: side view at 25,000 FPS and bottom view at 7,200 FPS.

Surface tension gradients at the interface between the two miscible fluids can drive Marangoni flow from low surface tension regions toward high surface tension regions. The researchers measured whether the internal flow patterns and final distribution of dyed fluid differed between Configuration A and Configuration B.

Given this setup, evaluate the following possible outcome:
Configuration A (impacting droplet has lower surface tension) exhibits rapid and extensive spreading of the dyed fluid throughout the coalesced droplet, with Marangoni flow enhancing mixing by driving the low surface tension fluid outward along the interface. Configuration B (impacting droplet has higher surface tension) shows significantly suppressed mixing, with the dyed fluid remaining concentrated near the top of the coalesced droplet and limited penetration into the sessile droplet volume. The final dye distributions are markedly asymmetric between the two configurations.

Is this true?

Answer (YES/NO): NO